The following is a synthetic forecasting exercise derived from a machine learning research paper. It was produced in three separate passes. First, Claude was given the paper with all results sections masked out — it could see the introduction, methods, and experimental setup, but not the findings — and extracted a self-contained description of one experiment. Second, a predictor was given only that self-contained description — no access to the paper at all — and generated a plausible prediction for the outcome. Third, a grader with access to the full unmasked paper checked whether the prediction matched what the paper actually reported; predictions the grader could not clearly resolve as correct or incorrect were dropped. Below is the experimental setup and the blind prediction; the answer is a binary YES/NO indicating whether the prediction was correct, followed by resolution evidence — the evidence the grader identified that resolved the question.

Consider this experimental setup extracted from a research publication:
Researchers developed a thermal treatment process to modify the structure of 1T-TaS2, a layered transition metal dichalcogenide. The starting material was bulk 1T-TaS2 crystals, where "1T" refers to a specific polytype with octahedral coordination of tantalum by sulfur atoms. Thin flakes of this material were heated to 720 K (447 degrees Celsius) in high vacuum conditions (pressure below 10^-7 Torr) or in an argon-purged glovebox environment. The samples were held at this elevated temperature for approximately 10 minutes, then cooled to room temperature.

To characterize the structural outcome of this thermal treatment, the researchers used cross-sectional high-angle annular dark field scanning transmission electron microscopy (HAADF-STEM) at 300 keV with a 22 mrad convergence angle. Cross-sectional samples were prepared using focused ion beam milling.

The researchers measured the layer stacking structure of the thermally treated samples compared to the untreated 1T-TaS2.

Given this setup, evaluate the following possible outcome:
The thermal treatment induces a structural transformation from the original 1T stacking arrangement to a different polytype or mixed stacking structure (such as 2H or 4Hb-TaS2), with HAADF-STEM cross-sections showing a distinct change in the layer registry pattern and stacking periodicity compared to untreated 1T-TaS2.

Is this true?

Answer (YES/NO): YES